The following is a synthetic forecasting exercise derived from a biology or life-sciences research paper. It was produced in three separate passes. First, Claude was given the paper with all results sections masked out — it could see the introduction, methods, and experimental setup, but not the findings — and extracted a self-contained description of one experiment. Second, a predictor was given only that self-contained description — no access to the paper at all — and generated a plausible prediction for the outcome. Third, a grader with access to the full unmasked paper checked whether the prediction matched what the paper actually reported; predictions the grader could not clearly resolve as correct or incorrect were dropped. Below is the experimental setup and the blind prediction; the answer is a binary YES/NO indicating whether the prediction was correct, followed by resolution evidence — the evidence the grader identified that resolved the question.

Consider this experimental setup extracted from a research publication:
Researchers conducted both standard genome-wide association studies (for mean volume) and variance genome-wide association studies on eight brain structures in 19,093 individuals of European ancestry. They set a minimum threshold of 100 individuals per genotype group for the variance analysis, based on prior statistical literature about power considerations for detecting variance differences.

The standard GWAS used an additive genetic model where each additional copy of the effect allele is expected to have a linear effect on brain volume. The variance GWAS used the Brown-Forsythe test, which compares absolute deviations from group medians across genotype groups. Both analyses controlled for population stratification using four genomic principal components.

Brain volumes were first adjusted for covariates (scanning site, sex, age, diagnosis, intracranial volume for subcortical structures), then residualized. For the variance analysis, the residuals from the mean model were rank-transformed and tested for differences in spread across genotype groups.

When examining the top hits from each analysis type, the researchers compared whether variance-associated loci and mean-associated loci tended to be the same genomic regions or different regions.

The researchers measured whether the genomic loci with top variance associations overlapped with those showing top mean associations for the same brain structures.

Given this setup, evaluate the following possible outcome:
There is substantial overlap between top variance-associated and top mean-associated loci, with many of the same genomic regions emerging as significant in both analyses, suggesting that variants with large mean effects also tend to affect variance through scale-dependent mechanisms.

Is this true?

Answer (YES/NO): NO